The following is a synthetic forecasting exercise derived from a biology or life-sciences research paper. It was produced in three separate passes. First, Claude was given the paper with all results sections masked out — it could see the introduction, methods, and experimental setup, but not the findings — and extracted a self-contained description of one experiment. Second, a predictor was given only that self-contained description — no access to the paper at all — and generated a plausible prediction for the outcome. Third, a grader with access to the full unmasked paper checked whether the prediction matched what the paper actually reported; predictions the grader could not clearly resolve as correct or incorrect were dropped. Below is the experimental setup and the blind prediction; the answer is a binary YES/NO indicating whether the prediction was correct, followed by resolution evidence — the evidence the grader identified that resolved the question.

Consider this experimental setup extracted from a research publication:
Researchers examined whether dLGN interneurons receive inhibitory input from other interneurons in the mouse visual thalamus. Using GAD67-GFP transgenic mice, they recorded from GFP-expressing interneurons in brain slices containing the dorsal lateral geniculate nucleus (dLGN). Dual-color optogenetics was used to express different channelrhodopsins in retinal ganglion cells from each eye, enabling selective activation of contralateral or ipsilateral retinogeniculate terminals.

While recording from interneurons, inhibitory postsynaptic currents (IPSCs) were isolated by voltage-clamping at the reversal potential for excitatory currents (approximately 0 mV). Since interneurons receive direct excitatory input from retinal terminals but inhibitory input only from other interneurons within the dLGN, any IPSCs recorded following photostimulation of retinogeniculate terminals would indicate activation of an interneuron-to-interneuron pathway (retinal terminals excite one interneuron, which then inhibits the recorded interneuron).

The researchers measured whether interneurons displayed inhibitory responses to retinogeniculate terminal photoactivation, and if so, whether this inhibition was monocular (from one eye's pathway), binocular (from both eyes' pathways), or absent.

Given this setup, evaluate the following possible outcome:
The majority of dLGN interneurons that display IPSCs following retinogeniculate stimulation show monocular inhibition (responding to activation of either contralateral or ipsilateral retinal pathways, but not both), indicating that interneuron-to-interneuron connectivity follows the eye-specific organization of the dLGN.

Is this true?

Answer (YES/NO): YES